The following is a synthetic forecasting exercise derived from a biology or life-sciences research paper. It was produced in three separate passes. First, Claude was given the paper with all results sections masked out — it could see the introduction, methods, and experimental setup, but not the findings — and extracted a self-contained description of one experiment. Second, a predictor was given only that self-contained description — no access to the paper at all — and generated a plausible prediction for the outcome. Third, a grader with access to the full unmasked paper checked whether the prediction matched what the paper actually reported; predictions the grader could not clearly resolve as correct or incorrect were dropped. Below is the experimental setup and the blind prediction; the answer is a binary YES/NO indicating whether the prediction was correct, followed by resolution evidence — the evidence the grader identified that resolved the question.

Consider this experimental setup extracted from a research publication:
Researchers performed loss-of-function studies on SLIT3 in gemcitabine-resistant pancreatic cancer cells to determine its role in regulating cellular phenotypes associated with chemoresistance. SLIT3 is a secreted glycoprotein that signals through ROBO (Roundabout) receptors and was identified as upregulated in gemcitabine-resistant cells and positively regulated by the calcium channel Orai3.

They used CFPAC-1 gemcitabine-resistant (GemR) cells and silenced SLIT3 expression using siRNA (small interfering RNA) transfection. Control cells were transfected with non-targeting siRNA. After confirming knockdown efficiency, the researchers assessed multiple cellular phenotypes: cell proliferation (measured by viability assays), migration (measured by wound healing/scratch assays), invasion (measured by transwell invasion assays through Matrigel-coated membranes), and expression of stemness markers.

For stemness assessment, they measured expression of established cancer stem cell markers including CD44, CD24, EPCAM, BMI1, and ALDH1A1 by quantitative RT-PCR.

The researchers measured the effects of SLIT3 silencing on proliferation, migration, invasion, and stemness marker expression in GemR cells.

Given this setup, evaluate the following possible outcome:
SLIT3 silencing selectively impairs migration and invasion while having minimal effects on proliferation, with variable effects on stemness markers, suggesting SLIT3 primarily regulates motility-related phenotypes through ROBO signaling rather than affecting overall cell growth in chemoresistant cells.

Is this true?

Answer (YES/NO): NO